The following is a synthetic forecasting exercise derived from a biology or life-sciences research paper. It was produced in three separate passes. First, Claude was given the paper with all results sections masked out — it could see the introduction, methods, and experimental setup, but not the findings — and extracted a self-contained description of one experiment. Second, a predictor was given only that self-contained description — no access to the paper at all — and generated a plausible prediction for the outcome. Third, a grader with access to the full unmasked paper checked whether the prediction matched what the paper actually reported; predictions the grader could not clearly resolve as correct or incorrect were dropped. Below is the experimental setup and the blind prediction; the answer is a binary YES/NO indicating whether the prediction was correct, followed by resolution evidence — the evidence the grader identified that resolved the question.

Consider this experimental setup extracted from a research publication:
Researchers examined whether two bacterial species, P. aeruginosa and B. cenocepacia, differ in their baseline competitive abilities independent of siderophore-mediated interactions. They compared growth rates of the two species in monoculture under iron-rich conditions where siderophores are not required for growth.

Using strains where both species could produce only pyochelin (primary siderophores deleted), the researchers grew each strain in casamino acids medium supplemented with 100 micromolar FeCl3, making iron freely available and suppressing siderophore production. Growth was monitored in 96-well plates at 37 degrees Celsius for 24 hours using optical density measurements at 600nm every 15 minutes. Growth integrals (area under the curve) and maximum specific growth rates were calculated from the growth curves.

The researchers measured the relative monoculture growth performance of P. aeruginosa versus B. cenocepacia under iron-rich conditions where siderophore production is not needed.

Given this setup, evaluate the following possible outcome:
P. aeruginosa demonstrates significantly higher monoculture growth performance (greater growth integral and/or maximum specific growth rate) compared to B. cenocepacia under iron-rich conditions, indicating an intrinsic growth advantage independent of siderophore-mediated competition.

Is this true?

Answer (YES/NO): YES